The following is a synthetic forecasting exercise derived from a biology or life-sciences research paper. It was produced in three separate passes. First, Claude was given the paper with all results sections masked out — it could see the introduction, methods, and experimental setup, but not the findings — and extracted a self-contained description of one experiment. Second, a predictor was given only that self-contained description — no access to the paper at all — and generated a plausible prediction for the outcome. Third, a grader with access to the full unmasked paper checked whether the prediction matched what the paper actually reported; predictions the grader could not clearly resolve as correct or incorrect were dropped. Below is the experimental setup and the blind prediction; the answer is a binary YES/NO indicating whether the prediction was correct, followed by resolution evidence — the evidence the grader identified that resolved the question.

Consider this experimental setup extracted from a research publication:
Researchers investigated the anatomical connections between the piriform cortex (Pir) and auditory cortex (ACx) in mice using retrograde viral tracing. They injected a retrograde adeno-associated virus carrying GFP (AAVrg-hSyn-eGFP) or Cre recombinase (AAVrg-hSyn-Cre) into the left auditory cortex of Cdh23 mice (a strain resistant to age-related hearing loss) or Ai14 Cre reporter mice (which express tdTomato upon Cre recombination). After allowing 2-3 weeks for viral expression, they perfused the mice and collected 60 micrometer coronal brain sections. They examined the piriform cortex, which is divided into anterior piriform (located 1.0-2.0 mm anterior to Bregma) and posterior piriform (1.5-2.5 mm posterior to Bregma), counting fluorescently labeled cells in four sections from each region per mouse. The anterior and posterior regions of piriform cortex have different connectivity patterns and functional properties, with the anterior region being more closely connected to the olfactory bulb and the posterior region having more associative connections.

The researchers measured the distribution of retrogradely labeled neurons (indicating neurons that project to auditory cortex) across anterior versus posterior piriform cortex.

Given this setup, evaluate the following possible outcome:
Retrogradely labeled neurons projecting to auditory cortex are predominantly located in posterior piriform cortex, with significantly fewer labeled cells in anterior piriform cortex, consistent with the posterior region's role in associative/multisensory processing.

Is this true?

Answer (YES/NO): YES